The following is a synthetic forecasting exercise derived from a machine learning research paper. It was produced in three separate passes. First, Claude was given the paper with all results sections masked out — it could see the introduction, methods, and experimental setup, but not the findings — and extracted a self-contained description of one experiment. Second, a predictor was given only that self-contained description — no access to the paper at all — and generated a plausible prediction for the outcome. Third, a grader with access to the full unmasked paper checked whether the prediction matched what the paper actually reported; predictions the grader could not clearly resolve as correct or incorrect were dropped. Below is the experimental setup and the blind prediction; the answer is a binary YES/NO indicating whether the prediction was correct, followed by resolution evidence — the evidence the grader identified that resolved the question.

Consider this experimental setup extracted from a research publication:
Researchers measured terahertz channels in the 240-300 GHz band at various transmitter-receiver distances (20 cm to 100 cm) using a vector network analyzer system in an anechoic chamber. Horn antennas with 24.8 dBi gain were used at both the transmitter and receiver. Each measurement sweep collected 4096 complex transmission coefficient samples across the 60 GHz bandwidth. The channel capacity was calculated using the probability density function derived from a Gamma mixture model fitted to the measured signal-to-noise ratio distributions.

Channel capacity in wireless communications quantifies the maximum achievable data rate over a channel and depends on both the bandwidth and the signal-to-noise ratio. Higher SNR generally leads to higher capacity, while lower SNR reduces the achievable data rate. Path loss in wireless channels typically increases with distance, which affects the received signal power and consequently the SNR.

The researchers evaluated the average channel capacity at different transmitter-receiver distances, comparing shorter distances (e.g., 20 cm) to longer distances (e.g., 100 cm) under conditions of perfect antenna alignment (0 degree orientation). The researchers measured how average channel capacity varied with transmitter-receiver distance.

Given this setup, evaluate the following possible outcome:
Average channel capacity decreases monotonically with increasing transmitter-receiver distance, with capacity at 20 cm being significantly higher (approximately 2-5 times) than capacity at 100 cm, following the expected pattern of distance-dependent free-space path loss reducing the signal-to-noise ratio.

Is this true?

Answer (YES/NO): NO